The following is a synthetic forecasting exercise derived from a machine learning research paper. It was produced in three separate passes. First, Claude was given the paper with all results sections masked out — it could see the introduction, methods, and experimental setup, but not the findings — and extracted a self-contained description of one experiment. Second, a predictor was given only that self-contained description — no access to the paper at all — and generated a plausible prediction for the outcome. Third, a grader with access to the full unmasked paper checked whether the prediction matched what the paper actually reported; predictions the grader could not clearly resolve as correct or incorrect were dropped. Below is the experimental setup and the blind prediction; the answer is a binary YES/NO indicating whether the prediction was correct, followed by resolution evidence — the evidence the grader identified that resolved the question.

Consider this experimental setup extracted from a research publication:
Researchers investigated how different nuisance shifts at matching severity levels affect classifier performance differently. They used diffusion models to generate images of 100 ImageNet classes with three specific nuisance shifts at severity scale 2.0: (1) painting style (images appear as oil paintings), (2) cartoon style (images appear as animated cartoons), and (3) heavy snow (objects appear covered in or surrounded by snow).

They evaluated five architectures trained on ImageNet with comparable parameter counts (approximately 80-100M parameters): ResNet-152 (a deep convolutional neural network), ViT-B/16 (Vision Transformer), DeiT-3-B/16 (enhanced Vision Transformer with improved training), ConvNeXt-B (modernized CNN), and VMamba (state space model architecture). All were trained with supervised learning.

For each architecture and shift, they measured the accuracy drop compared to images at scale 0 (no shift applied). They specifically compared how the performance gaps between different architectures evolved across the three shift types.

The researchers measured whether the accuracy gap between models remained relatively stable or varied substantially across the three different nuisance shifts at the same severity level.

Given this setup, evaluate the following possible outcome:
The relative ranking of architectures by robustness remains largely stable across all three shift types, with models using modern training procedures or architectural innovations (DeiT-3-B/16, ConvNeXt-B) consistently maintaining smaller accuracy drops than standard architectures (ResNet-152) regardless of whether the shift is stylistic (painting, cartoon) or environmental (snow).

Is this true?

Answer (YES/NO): NO